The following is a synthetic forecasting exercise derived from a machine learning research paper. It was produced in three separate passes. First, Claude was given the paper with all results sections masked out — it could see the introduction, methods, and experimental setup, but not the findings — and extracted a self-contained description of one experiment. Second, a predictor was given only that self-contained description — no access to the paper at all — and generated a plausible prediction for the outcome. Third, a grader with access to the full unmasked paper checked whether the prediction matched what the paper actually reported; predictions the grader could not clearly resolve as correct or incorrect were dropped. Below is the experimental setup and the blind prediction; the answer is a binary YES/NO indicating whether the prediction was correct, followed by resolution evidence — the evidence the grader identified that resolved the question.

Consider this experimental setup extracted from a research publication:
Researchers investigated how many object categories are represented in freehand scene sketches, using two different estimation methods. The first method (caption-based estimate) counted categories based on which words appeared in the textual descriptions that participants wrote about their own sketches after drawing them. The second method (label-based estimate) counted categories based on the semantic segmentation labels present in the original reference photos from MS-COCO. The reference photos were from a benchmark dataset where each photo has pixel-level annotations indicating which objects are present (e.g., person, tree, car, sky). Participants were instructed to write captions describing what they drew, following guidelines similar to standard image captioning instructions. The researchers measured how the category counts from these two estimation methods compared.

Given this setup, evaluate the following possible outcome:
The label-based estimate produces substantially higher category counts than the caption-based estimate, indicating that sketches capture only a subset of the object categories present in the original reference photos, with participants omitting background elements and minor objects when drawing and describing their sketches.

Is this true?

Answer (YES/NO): YES